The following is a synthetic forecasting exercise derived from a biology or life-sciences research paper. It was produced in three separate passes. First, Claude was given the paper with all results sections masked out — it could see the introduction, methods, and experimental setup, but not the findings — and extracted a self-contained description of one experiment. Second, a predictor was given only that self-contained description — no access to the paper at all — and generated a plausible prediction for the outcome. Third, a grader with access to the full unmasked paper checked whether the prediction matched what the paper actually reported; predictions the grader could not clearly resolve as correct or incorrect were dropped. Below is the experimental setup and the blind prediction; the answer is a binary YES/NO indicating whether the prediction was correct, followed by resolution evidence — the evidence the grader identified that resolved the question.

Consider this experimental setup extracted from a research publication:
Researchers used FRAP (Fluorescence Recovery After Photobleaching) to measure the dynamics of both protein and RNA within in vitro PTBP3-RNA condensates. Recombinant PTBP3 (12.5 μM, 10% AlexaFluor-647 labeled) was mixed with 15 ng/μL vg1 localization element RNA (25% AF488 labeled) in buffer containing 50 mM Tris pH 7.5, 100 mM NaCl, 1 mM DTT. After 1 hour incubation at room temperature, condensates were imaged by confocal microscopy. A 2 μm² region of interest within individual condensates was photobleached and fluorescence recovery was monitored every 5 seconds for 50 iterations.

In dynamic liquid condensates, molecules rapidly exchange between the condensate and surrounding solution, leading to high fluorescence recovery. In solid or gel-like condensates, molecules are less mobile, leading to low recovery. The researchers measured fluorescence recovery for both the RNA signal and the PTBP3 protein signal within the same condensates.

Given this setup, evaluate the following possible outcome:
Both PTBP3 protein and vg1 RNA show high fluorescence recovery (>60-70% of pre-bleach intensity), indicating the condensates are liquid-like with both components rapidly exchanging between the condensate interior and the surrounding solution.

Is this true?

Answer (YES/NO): NO